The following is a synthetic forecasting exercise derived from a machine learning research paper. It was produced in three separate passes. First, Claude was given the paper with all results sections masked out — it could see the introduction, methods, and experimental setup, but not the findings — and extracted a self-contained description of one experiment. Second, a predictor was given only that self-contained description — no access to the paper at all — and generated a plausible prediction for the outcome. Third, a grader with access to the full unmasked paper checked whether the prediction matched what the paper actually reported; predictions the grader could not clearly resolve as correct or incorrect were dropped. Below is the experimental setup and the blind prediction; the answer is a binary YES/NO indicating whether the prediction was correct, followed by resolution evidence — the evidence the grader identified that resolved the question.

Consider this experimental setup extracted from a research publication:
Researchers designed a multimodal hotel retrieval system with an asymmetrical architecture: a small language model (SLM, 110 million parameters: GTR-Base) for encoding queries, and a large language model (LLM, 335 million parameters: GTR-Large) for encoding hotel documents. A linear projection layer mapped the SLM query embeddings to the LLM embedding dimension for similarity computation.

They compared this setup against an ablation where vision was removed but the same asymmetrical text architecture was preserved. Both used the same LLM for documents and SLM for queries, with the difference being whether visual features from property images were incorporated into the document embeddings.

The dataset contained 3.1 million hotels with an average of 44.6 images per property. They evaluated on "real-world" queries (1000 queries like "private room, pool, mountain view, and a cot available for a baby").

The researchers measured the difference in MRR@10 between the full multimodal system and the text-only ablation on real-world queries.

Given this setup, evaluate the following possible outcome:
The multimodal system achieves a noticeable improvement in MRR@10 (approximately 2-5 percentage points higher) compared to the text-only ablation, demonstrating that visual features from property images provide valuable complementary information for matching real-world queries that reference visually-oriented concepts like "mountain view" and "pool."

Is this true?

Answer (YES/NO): NO